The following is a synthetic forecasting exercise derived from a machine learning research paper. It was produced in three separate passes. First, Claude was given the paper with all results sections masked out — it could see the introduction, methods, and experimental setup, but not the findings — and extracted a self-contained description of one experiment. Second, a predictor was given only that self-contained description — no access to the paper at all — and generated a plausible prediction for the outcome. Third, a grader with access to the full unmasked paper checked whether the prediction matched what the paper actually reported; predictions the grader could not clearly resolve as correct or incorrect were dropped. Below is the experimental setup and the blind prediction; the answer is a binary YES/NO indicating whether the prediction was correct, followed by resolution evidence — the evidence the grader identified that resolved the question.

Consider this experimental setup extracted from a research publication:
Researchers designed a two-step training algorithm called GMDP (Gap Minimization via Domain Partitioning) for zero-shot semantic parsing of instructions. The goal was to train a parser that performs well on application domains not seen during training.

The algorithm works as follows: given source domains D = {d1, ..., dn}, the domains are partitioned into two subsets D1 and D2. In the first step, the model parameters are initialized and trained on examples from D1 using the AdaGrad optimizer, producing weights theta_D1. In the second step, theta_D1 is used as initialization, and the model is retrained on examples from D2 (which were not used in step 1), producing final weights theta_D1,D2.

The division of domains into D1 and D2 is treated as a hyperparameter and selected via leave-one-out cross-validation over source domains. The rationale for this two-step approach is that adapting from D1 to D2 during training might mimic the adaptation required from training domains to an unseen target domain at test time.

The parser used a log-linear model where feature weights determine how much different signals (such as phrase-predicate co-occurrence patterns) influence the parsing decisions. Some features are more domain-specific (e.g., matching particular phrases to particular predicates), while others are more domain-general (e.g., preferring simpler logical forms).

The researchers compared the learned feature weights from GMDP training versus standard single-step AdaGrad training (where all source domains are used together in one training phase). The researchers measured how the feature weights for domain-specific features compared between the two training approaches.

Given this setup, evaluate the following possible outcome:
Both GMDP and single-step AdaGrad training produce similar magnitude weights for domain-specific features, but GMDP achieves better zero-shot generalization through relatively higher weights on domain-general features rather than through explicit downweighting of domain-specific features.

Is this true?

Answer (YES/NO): NO